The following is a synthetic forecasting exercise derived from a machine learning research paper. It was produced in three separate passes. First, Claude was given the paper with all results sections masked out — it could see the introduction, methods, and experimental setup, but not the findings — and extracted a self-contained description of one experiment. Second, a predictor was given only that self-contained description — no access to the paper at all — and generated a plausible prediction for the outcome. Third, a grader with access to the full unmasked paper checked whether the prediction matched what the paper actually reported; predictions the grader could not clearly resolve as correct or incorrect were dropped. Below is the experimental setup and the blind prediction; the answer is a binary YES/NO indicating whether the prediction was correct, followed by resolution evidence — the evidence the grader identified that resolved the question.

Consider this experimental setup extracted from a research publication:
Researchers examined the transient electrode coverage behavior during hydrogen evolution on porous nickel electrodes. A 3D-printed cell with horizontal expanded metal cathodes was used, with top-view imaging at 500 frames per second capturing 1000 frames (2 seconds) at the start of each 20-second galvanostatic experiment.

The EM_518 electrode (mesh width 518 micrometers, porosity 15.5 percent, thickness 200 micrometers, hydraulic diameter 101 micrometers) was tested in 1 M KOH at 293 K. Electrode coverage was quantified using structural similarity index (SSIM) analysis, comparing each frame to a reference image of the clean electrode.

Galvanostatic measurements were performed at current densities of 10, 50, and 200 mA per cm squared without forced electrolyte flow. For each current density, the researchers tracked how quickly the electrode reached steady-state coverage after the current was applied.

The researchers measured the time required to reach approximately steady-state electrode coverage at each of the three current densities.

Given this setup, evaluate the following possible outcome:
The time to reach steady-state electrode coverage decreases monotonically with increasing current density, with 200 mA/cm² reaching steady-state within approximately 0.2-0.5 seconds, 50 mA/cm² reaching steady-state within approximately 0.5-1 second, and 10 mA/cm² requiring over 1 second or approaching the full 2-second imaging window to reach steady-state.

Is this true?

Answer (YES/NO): NO